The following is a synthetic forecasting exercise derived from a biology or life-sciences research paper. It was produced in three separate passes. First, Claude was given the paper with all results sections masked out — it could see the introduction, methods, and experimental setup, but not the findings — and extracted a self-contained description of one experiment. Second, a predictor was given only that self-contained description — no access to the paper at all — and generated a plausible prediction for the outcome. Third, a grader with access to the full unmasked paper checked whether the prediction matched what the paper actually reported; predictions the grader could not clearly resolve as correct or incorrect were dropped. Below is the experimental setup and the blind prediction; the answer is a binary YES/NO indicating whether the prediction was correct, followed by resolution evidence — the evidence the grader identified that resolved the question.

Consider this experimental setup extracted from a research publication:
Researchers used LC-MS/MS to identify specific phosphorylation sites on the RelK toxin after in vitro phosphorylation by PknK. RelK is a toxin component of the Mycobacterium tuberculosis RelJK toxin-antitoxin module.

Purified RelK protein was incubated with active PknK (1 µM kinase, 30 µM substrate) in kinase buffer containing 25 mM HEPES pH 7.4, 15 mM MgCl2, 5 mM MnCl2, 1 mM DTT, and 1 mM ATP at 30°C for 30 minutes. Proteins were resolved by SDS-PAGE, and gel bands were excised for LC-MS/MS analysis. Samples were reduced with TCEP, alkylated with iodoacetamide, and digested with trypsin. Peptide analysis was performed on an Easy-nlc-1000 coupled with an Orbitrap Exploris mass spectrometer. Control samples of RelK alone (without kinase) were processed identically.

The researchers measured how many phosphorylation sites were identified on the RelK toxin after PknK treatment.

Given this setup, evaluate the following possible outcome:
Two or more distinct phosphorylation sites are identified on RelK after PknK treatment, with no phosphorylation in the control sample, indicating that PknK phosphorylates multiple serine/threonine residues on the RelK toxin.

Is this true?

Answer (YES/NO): NO